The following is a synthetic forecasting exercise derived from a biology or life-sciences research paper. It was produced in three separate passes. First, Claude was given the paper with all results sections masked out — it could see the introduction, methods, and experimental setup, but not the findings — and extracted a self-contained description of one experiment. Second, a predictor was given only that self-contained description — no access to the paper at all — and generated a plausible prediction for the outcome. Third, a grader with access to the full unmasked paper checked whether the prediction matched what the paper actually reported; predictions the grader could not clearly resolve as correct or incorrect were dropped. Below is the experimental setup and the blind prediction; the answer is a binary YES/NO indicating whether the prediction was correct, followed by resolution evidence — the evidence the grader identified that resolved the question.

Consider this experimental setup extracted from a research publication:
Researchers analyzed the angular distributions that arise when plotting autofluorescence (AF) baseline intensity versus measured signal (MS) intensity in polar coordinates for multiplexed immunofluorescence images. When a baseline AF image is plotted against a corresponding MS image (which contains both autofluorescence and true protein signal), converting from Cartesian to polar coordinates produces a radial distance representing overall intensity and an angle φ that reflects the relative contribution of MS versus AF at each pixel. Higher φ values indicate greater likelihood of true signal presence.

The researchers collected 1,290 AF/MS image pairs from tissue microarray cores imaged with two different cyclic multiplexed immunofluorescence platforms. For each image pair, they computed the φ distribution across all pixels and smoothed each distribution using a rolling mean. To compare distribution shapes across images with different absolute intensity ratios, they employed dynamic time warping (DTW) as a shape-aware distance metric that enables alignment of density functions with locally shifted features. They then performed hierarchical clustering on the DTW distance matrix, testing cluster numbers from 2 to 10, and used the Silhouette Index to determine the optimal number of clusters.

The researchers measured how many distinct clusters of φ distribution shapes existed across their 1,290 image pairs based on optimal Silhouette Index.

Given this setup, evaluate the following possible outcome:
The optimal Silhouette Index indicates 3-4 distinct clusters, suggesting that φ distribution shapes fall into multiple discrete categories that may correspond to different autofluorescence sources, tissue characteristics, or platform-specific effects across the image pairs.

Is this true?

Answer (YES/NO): NO